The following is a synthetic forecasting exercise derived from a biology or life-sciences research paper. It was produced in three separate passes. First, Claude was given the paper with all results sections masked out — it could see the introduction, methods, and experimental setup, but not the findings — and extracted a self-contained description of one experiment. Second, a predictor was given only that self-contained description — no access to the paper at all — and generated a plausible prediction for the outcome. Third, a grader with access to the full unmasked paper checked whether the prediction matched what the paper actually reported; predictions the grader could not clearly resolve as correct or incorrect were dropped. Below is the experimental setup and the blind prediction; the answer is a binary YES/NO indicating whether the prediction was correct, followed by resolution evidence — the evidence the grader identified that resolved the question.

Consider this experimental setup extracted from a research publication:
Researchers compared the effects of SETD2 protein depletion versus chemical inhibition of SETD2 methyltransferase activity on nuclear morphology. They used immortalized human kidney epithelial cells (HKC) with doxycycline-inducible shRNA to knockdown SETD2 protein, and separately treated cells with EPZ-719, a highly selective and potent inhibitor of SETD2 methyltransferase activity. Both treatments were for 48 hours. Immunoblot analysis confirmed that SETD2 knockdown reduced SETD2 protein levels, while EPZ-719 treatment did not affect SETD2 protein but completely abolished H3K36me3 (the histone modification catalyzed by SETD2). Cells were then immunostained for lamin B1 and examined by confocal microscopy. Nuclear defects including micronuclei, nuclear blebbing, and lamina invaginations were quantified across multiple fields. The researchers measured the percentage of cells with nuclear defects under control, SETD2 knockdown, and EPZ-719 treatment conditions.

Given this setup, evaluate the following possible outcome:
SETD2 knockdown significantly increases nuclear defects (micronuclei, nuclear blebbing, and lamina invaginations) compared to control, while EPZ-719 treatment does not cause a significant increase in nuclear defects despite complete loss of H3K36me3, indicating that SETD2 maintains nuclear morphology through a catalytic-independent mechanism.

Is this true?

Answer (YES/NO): YES